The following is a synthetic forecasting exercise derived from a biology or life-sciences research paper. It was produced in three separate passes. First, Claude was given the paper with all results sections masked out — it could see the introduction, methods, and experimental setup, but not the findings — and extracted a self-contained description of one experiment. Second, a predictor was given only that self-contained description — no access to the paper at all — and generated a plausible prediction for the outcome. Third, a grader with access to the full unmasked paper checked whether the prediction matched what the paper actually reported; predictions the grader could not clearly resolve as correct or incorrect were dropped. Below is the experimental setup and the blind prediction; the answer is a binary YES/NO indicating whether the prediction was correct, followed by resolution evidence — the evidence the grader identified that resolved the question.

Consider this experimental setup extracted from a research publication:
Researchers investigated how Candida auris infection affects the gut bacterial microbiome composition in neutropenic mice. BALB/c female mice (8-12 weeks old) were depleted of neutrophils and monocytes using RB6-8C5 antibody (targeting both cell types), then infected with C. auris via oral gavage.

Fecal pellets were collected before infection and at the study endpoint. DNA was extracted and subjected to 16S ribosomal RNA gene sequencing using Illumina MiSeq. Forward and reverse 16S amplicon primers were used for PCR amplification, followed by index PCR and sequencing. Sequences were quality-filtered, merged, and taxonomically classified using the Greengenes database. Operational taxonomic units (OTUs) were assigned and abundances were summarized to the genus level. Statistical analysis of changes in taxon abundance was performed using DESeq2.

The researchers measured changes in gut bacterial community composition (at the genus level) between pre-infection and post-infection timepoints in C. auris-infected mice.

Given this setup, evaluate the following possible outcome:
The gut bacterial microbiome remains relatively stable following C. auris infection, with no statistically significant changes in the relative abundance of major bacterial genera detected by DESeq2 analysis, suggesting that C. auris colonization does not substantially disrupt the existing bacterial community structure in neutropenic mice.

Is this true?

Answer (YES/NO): YES